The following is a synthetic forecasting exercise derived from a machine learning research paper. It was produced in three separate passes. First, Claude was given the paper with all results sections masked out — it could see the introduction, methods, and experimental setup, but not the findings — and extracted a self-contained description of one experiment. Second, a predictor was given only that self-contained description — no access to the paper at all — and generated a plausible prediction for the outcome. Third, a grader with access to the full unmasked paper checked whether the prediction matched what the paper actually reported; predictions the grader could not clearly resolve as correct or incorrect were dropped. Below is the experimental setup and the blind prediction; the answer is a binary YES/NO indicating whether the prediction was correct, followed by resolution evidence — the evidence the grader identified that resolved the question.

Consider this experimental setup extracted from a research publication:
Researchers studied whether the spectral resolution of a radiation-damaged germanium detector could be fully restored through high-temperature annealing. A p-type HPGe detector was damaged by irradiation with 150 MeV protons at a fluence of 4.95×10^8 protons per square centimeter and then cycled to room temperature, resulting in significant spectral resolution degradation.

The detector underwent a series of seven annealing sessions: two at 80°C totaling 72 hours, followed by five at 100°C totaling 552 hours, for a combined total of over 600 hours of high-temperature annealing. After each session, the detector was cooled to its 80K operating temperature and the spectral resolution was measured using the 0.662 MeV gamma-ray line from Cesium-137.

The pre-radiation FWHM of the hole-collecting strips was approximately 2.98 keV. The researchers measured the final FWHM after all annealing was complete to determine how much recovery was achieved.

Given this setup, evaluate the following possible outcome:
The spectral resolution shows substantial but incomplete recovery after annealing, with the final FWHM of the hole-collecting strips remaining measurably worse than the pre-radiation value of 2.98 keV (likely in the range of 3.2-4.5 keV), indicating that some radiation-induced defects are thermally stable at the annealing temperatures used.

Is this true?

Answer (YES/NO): YES